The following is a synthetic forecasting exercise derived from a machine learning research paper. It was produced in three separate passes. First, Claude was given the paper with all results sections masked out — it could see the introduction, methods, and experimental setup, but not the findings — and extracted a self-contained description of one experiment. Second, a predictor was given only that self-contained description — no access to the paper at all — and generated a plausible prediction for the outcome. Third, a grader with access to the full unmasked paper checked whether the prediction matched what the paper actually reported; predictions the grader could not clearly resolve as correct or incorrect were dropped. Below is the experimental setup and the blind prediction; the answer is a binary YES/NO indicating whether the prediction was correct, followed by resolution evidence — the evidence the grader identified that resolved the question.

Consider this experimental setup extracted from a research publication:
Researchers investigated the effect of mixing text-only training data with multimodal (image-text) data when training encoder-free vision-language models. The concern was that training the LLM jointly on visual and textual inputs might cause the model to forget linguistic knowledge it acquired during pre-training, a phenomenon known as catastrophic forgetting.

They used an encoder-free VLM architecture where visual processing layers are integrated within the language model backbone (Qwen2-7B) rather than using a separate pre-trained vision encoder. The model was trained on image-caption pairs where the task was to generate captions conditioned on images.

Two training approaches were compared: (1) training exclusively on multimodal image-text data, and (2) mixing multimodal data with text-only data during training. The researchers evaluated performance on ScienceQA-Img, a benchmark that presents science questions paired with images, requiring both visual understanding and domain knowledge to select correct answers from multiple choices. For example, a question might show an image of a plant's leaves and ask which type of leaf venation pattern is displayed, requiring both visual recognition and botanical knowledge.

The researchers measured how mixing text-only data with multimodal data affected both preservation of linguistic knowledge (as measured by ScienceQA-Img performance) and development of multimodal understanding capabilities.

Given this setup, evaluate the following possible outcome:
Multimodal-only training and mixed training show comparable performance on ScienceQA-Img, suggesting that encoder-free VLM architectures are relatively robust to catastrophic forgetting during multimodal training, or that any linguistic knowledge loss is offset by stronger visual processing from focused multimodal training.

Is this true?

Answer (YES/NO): NO